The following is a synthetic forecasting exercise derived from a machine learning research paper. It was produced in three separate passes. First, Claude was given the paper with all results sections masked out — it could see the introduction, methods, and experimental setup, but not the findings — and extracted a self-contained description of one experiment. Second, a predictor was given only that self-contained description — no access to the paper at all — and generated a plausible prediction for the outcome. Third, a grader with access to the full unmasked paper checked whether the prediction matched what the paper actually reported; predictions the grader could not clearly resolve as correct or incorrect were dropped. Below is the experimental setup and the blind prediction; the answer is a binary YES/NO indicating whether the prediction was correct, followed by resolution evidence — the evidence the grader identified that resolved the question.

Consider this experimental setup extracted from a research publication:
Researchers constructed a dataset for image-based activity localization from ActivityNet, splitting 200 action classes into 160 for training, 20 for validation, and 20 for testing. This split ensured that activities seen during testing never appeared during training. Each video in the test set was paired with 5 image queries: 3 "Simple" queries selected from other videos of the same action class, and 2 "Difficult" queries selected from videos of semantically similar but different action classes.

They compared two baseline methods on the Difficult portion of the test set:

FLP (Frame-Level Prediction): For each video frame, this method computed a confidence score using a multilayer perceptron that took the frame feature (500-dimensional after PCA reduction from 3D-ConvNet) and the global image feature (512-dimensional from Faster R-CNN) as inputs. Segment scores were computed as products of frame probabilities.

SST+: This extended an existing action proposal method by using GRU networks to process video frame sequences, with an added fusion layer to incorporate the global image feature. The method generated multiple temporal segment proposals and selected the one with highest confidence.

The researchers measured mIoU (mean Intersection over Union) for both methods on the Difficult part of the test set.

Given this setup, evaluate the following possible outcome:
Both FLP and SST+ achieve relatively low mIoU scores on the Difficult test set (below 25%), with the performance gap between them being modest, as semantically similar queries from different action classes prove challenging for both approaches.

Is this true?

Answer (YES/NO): NO